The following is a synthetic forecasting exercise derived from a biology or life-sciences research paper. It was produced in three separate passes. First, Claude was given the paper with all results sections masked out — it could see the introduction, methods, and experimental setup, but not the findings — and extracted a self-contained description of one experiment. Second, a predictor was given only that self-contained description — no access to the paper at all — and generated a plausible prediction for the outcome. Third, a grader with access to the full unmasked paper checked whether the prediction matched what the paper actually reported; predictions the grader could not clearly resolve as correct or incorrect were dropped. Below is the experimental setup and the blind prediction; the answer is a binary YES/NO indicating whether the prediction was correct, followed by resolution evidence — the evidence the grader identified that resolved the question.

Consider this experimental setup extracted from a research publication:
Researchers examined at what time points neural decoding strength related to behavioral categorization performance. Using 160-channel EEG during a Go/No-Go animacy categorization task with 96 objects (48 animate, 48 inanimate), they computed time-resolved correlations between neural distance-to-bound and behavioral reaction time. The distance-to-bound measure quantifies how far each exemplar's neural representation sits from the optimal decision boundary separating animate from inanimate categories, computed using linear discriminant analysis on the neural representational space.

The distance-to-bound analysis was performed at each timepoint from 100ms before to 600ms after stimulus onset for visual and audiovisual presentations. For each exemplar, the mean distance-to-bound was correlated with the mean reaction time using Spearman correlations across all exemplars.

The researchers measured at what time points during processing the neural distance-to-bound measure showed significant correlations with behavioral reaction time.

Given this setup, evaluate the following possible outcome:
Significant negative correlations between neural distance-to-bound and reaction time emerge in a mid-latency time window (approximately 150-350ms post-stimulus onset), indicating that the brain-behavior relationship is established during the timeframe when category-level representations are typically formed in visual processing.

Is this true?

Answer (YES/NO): NO